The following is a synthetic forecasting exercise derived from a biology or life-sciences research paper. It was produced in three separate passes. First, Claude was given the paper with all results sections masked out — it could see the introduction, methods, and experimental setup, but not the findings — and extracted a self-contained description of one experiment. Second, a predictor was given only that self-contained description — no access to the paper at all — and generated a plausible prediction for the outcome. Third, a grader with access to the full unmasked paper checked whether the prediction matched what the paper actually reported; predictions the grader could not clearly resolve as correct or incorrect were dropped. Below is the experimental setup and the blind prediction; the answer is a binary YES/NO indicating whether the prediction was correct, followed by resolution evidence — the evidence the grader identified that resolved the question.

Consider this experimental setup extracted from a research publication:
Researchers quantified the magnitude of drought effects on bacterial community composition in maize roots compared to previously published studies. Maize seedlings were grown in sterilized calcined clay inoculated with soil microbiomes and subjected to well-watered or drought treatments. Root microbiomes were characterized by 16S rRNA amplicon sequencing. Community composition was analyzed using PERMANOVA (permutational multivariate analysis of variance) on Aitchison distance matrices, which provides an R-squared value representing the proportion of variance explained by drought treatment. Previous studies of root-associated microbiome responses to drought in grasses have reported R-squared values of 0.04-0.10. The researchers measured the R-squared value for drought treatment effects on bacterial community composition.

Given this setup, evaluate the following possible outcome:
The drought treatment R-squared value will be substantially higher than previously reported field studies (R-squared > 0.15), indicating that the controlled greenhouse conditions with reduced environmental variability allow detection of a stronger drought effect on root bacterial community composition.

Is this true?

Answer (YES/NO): NO